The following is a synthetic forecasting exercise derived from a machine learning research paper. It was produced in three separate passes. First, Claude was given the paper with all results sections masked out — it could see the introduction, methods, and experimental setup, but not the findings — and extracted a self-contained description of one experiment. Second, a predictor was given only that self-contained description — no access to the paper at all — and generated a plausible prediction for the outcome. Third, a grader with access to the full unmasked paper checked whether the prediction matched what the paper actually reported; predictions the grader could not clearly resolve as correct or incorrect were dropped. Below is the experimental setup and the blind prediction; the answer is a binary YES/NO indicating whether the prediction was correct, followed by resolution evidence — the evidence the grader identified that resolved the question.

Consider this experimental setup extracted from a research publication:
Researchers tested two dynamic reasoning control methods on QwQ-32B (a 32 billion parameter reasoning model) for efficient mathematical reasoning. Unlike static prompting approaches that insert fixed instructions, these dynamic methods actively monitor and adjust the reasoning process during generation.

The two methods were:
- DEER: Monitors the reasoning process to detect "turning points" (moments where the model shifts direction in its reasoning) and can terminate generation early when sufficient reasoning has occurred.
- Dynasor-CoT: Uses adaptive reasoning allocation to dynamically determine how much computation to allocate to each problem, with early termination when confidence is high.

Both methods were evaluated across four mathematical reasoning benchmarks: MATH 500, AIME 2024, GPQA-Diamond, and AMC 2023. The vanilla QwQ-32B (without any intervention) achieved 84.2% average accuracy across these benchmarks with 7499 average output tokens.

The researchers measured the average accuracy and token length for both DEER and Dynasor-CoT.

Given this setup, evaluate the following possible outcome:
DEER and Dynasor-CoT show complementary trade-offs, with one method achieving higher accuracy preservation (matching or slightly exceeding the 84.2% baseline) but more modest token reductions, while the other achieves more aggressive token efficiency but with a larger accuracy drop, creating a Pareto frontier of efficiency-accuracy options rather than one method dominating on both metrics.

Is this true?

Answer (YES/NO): NO